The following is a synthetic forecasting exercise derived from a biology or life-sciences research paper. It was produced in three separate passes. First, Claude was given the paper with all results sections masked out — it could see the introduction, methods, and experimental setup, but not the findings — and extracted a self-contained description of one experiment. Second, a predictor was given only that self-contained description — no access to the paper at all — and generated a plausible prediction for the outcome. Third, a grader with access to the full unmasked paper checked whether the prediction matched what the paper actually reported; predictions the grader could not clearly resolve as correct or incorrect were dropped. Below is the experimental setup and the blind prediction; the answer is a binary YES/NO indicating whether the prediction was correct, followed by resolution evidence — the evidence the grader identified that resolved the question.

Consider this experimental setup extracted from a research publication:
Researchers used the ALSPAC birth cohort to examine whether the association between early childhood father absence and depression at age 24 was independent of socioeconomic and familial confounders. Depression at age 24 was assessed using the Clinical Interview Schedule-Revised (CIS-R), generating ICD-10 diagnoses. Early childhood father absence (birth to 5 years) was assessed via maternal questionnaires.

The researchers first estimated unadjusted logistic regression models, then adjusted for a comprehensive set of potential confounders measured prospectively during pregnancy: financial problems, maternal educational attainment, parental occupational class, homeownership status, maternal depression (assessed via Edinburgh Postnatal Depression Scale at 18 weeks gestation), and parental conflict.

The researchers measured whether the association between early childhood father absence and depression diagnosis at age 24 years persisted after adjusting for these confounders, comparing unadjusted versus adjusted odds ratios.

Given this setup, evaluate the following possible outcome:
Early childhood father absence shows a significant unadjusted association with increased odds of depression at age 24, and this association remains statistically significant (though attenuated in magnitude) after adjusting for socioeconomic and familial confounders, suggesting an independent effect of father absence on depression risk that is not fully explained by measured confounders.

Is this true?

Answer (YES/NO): YES